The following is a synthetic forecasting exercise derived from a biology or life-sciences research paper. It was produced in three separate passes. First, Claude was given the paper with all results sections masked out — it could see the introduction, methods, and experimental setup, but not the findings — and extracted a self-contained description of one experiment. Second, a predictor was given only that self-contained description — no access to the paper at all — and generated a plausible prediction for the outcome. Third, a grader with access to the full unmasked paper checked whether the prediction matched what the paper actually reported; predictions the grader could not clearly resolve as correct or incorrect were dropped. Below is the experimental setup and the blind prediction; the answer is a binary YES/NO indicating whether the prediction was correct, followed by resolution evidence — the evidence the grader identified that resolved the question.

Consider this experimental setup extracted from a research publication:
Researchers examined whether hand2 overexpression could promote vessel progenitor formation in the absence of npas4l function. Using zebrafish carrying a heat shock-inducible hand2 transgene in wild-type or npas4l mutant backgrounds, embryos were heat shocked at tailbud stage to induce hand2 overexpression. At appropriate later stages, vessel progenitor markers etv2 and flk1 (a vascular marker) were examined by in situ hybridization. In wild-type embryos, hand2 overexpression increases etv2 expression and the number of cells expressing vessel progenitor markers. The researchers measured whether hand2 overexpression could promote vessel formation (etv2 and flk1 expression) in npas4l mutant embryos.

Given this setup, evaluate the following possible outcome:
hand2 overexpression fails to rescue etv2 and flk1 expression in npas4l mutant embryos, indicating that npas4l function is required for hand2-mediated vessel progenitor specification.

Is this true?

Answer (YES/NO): YES